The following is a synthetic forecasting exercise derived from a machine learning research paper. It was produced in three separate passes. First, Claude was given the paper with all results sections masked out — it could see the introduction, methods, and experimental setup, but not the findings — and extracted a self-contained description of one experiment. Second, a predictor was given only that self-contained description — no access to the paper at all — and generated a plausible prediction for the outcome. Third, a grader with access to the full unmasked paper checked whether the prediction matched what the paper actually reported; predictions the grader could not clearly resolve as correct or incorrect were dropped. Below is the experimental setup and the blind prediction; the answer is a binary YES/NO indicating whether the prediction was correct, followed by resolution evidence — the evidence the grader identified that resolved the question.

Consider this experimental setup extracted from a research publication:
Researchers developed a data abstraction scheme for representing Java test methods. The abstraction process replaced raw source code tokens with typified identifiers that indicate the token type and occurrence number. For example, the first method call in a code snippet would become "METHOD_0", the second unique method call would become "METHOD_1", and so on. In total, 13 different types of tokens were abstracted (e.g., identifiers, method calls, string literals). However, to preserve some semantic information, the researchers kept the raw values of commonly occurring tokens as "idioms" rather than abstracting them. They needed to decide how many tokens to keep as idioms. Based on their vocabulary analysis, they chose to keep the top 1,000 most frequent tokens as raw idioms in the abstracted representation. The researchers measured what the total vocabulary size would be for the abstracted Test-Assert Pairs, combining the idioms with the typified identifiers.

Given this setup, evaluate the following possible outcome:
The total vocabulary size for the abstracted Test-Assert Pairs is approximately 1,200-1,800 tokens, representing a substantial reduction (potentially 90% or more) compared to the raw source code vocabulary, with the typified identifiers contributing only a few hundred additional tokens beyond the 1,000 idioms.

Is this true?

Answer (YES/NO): NO